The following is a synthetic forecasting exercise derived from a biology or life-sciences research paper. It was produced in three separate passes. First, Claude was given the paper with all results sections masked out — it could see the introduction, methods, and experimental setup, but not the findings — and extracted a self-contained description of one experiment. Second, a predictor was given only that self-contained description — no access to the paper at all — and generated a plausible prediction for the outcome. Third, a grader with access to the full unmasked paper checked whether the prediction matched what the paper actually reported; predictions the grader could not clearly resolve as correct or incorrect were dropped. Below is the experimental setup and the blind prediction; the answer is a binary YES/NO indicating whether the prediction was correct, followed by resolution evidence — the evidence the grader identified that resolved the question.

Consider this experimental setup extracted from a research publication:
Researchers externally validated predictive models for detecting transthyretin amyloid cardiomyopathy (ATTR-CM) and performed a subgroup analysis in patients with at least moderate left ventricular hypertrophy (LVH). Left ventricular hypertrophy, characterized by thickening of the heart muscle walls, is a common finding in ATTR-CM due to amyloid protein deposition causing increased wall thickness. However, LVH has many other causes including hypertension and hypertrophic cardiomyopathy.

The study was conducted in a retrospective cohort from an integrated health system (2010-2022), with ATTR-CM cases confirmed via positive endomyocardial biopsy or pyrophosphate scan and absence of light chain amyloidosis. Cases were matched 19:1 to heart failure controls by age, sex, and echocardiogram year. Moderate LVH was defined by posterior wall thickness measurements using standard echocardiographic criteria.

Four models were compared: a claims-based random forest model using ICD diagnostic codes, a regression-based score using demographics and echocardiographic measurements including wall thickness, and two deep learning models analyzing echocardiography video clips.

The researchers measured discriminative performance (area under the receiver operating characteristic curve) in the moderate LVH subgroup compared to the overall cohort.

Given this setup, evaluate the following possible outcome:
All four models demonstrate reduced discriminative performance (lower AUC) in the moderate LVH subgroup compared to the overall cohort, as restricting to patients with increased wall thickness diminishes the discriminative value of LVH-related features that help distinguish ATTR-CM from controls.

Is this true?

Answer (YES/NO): NO